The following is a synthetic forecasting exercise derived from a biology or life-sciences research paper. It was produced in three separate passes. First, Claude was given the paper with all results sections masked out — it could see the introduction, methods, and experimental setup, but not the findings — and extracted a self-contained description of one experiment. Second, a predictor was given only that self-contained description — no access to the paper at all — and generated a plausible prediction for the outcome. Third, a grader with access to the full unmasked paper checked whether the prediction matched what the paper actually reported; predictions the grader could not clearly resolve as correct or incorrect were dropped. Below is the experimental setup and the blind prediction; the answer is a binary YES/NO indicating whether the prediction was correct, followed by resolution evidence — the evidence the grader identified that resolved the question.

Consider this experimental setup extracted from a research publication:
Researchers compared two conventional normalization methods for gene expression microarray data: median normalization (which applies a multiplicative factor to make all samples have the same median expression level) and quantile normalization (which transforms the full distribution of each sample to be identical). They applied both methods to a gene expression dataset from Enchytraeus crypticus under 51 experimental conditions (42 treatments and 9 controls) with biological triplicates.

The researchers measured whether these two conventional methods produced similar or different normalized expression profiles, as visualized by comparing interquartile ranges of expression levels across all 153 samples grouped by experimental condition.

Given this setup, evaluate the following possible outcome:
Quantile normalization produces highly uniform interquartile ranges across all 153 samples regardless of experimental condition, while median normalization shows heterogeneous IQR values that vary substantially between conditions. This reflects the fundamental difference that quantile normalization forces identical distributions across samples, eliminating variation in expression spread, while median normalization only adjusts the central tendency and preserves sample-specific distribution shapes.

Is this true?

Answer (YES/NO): NO